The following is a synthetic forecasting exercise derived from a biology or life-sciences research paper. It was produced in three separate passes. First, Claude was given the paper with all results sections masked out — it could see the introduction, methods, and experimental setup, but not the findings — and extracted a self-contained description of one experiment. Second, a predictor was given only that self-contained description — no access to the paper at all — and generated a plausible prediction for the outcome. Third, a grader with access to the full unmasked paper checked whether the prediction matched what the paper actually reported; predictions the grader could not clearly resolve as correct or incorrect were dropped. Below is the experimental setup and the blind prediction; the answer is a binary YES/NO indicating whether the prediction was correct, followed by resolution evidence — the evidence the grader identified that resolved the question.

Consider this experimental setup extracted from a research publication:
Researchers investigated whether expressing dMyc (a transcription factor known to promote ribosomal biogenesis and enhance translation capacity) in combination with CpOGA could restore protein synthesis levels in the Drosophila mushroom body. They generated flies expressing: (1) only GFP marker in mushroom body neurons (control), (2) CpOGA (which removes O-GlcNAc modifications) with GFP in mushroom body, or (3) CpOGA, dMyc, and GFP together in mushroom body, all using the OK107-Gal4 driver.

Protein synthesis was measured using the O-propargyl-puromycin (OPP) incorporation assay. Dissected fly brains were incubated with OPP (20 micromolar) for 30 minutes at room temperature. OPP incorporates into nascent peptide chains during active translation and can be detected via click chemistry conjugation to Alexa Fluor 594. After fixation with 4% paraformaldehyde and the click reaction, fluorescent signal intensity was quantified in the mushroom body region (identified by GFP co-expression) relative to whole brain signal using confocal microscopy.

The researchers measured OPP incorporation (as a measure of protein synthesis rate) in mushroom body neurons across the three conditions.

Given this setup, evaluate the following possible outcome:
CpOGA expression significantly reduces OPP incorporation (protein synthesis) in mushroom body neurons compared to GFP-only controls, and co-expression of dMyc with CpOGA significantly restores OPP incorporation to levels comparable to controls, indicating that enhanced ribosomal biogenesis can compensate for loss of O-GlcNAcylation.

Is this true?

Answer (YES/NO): YES